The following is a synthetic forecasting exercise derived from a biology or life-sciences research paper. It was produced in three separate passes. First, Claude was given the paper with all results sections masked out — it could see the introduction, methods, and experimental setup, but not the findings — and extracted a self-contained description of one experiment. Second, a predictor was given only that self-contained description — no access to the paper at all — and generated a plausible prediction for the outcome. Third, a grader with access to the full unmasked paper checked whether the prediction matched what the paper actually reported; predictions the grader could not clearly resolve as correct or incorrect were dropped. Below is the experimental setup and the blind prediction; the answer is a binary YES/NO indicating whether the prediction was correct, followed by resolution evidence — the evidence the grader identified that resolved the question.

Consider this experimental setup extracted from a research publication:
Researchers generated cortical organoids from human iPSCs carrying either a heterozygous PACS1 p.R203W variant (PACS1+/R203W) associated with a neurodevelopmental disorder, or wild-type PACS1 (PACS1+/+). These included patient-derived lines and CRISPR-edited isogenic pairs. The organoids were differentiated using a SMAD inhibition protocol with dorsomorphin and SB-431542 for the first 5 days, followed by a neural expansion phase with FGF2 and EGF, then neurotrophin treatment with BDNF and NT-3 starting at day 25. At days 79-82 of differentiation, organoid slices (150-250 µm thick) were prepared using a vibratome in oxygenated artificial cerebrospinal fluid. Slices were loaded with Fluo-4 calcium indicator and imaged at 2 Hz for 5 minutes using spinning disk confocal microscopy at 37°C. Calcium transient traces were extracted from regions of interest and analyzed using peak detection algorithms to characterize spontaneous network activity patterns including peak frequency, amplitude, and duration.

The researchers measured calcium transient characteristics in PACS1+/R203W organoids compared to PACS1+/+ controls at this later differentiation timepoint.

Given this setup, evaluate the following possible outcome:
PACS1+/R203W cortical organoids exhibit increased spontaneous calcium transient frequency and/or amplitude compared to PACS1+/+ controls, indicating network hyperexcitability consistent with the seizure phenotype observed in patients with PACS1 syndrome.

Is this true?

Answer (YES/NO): NO